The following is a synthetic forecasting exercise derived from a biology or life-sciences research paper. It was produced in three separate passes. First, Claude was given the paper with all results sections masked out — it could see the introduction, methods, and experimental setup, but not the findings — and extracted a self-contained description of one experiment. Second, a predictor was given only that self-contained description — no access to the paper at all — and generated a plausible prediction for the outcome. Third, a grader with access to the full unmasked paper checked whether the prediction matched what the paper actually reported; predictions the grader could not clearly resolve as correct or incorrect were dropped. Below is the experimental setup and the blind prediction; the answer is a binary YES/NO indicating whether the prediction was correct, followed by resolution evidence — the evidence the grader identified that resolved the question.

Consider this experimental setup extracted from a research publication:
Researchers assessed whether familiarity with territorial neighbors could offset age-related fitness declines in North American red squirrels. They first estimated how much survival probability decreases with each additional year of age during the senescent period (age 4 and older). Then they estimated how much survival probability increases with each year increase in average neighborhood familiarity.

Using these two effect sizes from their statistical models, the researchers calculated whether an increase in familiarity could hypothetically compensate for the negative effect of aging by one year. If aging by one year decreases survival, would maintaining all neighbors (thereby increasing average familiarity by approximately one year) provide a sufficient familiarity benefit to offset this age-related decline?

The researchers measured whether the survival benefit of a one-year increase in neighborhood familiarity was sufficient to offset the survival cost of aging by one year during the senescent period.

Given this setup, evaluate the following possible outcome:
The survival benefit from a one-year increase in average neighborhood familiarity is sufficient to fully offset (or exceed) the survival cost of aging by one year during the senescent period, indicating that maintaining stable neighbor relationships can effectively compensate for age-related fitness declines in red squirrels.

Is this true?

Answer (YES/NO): YES